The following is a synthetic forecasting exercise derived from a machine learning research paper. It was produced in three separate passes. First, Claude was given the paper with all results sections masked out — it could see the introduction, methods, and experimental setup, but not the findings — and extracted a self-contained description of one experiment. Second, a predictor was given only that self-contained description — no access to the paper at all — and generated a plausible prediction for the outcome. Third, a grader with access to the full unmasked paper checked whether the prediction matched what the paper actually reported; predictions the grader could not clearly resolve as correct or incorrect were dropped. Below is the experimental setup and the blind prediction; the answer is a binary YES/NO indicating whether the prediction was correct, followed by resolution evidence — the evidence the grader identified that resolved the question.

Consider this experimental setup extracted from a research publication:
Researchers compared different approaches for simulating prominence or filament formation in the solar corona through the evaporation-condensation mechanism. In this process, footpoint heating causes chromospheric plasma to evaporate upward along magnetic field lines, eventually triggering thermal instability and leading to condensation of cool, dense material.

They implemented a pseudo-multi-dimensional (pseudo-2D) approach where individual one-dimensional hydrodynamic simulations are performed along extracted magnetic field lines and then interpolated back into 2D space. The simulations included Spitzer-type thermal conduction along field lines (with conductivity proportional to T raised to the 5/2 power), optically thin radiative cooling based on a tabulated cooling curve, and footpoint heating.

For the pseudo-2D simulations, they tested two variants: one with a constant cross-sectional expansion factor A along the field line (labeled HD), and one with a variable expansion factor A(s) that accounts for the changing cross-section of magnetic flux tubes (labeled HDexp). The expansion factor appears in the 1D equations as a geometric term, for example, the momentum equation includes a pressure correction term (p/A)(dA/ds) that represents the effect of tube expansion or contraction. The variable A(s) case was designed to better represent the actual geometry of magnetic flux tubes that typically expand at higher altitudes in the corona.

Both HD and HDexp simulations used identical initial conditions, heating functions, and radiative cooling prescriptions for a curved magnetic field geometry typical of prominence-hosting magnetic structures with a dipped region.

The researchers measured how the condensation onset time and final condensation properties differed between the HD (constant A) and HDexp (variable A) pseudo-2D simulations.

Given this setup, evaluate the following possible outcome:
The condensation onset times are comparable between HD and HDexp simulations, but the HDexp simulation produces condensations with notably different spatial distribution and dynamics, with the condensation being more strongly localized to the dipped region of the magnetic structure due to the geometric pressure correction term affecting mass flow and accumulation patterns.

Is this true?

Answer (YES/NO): NO